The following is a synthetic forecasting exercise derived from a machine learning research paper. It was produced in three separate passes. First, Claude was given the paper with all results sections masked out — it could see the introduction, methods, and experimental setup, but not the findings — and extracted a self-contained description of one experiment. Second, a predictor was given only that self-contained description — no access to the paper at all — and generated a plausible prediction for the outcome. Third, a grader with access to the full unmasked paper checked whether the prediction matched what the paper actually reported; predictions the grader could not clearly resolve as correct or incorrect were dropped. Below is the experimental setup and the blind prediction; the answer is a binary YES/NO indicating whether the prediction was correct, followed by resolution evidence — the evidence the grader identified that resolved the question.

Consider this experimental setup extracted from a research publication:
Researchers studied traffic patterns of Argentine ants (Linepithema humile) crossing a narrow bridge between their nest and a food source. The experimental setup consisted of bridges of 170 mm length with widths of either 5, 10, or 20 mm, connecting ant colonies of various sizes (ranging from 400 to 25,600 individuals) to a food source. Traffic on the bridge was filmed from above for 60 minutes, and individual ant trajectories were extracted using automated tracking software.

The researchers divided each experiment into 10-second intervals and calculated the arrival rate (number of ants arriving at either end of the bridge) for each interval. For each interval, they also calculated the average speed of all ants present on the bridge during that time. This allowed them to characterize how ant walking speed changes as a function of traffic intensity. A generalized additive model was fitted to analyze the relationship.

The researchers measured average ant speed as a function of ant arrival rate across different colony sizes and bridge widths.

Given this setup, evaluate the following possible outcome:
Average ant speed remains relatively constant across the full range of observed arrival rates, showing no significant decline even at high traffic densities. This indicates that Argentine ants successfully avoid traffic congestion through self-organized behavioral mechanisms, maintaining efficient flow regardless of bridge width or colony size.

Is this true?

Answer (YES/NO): NO